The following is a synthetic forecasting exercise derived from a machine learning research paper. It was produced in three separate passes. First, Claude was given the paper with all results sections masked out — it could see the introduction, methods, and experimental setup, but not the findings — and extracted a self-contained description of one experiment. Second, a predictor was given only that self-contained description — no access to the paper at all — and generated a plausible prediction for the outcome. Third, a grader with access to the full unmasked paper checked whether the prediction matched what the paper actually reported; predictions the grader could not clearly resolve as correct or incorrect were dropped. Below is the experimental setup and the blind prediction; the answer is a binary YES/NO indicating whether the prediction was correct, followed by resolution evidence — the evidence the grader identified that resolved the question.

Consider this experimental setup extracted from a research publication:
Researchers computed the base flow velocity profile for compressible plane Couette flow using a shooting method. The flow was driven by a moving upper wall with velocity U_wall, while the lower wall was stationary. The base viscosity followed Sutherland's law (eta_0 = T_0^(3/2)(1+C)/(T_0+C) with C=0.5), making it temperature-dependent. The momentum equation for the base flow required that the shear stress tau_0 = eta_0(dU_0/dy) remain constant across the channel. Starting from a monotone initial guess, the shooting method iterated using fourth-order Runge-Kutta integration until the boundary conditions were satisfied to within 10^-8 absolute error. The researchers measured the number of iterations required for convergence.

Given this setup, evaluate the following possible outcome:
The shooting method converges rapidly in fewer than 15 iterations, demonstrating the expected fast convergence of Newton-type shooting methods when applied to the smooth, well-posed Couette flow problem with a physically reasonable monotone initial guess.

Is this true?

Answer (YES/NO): YES